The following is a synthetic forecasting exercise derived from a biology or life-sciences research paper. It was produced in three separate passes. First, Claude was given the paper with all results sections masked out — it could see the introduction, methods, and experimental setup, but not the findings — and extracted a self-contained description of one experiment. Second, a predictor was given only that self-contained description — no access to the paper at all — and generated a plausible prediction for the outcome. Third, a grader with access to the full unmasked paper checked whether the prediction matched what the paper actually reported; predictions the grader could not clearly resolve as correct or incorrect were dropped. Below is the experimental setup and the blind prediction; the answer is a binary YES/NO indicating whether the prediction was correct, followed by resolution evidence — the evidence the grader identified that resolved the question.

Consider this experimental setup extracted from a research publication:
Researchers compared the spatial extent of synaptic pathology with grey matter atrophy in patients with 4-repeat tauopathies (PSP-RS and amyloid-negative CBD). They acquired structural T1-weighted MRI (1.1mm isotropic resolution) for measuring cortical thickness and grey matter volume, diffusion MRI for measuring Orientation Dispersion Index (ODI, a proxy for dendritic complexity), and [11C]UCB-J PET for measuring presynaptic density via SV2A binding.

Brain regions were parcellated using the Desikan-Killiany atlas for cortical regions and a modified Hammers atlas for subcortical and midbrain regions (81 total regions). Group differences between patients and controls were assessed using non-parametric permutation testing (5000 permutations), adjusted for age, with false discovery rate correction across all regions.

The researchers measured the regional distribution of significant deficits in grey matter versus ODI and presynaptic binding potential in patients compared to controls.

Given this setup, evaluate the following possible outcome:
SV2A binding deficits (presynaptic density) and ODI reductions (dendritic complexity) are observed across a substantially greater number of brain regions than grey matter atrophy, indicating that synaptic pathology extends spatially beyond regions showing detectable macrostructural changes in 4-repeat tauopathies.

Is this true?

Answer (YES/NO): YES